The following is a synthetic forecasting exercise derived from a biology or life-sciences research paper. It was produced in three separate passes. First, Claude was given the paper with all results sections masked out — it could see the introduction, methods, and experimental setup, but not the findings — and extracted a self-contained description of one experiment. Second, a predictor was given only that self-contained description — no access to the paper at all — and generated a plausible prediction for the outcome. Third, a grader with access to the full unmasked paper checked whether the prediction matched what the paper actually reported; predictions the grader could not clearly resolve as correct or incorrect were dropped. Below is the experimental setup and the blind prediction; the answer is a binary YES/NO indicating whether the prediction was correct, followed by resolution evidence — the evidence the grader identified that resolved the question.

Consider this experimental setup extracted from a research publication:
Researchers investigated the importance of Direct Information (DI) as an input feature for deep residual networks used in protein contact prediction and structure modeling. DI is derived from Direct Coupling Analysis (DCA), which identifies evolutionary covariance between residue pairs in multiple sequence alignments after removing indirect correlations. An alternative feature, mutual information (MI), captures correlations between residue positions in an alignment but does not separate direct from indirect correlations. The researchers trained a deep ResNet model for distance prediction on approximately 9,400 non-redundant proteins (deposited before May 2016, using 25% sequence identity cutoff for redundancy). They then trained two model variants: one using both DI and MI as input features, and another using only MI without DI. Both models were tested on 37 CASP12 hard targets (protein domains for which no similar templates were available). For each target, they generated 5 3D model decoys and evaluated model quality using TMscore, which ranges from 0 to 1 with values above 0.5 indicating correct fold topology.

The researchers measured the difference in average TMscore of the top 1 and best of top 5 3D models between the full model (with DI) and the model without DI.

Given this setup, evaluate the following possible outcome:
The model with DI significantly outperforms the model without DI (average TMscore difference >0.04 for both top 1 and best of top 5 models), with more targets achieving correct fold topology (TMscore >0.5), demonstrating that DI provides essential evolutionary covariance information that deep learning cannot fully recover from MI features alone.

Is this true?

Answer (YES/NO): NO